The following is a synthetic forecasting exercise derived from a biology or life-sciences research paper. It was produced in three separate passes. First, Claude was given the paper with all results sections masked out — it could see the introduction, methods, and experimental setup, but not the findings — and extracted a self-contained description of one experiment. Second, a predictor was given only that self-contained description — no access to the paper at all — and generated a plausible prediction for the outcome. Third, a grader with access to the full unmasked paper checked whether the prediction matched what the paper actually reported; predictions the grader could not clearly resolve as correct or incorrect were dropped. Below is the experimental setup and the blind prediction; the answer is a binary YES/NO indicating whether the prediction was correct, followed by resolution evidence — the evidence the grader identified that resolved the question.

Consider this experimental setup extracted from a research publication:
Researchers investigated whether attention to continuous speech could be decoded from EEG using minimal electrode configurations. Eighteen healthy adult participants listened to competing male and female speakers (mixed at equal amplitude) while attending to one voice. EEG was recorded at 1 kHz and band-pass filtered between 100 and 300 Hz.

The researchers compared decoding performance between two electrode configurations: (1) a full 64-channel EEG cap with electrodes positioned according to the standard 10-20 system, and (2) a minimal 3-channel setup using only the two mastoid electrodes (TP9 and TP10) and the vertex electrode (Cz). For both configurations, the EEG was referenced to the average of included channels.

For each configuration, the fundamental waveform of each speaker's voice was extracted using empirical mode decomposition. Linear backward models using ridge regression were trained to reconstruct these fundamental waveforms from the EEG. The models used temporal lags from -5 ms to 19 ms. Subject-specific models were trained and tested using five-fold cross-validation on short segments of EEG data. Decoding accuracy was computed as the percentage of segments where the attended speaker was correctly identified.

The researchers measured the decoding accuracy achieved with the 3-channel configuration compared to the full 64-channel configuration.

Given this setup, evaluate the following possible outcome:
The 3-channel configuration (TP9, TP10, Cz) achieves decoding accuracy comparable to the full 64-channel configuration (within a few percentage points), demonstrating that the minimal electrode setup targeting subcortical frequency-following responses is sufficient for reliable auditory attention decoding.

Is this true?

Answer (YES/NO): YES